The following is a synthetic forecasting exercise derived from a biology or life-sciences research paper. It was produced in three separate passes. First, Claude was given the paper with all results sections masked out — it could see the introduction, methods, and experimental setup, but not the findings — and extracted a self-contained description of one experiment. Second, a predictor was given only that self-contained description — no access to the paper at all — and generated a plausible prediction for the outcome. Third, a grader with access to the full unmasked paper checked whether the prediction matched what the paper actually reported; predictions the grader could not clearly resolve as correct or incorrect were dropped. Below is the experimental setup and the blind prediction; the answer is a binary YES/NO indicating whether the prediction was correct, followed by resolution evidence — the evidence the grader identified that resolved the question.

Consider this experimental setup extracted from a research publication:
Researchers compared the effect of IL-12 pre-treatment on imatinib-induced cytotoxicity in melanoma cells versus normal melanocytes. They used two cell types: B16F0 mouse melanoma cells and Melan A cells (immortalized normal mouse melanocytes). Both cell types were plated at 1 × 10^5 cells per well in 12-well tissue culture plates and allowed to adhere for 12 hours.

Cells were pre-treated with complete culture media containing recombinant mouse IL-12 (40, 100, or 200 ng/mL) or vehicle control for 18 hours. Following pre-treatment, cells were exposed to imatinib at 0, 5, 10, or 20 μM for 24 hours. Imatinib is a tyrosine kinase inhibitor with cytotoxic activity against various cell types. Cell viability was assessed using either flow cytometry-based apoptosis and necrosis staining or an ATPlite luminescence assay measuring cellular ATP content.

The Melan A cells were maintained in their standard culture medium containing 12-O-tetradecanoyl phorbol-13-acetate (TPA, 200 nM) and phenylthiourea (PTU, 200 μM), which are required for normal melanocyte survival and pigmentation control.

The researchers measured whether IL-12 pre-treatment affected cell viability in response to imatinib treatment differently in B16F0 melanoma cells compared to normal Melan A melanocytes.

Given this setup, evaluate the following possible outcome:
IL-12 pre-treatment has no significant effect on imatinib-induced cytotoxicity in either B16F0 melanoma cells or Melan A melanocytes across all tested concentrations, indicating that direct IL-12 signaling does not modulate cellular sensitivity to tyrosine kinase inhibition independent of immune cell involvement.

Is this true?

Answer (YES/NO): NO